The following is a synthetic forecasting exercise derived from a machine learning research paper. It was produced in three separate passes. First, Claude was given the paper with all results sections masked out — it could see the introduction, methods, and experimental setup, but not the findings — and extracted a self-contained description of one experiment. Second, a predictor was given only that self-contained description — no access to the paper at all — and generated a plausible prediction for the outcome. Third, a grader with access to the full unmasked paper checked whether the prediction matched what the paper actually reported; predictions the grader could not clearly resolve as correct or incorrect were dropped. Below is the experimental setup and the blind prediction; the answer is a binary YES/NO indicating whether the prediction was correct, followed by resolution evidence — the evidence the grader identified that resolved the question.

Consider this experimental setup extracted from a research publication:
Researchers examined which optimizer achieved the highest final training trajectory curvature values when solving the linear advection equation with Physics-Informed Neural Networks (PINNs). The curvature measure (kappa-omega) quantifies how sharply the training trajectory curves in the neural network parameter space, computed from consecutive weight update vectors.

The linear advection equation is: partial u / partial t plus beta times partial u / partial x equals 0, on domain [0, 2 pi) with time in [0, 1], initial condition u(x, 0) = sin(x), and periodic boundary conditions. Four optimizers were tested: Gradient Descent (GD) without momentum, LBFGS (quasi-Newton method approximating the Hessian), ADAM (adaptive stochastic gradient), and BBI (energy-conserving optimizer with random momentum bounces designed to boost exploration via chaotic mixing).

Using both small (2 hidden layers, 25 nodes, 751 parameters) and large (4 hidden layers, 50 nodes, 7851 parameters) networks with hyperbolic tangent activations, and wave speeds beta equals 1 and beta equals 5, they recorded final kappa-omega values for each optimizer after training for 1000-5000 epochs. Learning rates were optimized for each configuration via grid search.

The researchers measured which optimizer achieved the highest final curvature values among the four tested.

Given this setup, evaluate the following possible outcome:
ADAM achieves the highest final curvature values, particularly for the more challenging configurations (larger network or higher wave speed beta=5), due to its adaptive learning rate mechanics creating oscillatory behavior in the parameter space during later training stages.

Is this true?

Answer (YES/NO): NO